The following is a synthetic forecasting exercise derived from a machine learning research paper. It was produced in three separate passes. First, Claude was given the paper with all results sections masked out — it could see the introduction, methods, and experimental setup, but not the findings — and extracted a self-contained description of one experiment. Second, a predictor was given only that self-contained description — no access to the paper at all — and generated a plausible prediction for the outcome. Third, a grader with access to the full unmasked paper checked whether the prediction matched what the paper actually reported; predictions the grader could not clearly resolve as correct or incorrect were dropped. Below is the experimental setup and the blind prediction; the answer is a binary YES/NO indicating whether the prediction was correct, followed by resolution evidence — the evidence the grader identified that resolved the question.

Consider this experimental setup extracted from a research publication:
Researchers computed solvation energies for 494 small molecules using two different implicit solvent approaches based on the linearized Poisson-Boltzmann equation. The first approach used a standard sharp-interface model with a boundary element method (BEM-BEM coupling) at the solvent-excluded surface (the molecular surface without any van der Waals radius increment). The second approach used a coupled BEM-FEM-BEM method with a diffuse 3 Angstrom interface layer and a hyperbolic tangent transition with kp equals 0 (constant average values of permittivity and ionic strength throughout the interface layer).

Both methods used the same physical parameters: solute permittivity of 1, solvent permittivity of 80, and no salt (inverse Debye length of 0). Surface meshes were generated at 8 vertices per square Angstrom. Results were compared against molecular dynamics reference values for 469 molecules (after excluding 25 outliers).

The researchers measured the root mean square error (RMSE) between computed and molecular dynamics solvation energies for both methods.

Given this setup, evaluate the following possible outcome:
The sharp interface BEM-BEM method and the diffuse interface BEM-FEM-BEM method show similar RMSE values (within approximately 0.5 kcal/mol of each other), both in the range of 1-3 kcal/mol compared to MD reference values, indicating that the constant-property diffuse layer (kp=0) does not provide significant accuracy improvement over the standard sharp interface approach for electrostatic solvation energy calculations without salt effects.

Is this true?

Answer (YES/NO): NO